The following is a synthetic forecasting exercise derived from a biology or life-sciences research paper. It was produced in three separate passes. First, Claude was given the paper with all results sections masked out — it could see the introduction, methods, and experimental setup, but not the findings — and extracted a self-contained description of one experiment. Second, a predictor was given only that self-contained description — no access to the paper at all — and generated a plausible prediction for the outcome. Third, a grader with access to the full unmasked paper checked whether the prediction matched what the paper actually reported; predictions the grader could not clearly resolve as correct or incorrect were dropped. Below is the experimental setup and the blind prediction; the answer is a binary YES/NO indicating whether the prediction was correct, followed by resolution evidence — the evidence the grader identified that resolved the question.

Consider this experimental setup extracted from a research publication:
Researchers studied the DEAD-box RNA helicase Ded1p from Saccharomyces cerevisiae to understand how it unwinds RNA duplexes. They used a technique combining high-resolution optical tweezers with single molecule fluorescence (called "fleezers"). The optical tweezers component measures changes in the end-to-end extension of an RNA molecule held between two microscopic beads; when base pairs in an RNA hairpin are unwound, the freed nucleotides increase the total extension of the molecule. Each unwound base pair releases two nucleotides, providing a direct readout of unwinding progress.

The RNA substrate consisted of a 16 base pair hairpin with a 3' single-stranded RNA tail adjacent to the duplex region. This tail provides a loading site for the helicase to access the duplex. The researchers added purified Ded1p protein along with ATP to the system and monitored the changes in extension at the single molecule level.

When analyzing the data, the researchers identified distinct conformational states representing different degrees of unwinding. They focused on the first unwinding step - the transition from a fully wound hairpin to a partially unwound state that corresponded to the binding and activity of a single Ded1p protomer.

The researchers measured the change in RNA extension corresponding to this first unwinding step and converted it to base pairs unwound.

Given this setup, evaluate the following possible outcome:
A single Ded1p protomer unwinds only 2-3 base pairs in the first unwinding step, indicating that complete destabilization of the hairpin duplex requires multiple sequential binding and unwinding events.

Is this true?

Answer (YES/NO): NO